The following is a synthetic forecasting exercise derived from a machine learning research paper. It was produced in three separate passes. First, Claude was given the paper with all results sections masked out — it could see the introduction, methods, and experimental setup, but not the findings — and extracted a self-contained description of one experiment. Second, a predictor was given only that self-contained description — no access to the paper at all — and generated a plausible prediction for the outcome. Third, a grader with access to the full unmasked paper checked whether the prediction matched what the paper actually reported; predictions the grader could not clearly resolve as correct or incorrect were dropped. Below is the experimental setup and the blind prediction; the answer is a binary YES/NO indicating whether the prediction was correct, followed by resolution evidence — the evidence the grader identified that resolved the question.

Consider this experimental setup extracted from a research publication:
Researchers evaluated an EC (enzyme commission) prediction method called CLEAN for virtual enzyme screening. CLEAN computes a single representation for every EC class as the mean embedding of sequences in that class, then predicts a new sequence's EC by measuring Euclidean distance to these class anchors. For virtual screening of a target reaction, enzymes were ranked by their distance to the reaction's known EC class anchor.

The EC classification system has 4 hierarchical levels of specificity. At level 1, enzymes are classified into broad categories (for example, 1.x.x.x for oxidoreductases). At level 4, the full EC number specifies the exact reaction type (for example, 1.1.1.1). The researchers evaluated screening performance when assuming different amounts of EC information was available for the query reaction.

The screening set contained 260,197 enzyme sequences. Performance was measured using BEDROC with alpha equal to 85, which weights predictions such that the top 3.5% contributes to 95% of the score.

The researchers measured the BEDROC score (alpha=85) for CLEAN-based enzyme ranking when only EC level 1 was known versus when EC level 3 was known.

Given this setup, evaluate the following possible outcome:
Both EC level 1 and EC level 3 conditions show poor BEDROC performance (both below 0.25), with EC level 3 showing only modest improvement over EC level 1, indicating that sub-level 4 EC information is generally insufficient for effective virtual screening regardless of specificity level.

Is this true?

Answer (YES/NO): NO